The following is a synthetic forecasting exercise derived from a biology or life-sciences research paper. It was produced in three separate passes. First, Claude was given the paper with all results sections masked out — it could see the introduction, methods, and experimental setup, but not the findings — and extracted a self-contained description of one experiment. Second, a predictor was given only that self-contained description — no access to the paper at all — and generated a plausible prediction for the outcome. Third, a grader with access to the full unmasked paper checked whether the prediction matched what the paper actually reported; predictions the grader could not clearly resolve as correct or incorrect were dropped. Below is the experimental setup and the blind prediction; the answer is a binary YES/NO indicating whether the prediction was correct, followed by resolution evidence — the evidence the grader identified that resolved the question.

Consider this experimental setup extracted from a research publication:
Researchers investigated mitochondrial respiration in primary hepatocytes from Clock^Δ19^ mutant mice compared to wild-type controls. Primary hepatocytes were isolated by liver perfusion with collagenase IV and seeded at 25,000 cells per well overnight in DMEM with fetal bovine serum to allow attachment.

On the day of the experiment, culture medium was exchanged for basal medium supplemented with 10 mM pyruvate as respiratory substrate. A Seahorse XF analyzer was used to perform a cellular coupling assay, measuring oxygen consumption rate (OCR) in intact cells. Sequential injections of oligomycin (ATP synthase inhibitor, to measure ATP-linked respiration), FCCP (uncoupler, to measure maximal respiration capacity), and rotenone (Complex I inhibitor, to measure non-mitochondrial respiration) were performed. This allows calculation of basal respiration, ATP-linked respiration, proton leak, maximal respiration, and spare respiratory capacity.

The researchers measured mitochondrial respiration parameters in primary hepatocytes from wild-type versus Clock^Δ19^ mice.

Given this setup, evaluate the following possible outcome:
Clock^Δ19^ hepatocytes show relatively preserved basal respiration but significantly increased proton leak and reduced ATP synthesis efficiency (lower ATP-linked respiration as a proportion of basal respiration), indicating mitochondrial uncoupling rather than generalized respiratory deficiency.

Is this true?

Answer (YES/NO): NO